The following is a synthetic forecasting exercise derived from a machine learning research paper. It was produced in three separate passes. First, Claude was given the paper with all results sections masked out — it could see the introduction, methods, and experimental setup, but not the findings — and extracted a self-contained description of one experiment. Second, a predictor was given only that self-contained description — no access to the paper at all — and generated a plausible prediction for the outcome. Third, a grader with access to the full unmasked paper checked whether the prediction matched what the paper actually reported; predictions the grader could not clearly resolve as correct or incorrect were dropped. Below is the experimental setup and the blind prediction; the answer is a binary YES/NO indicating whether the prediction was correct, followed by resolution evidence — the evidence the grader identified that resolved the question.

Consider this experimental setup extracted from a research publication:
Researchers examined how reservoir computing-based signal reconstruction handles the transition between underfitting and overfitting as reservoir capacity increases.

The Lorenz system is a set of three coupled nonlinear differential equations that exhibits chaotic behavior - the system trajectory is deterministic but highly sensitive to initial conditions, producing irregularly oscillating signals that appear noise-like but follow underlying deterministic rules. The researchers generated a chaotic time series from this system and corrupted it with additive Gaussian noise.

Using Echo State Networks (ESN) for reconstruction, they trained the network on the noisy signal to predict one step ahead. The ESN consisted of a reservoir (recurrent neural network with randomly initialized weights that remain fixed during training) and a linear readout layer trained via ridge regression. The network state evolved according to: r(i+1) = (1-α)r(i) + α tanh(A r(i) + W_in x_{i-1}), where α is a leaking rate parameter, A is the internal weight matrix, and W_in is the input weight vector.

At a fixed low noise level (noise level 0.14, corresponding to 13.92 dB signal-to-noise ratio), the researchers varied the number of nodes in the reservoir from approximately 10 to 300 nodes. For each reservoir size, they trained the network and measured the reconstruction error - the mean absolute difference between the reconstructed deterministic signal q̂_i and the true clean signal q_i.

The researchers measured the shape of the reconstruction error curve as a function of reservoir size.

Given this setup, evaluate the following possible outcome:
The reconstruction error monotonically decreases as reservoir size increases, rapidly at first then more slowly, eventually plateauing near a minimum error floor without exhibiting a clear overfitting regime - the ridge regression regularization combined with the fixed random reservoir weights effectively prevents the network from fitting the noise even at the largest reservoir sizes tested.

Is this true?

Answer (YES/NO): NO